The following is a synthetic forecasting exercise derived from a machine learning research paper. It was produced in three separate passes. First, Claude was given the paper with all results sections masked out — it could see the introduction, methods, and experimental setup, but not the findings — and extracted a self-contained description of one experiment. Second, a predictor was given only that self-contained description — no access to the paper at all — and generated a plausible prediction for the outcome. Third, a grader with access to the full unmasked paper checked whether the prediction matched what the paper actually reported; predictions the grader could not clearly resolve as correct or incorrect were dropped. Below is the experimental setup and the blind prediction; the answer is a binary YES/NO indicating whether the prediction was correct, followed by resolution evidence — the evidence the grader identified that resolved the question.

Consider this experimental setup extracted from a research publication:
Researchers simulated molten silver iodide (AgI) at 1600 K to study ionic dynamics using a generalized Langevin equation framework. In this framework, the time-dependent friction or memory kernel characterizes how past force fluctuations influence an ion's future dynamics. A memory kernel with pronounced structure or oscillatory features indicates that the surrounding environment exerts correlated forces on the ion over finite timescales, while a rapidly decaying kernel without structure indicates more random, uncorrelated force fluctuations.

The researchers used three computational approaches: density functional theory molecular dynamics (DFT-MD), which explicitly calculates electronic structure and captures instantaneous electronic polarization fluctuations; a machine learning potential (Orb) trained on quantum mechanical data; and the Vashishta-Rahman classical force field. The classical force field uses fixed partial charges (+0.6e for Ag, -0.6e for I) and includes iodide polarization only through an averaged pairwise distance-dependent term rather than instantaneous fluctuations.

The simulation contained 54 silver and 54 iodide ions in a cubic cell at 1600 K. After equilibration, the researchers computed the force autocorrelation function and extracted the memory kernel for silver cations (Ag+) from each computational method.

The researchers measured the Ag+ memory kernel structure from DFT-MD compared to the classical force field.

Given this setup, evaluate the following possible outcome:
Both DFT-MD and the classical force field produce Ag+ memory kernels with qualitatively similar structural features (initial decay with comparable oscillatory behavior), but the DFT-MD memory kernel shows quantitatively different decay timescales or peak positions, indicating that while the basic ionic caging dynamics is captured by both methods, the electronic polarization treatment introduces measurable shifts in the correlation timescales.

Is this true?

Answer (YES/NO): NO